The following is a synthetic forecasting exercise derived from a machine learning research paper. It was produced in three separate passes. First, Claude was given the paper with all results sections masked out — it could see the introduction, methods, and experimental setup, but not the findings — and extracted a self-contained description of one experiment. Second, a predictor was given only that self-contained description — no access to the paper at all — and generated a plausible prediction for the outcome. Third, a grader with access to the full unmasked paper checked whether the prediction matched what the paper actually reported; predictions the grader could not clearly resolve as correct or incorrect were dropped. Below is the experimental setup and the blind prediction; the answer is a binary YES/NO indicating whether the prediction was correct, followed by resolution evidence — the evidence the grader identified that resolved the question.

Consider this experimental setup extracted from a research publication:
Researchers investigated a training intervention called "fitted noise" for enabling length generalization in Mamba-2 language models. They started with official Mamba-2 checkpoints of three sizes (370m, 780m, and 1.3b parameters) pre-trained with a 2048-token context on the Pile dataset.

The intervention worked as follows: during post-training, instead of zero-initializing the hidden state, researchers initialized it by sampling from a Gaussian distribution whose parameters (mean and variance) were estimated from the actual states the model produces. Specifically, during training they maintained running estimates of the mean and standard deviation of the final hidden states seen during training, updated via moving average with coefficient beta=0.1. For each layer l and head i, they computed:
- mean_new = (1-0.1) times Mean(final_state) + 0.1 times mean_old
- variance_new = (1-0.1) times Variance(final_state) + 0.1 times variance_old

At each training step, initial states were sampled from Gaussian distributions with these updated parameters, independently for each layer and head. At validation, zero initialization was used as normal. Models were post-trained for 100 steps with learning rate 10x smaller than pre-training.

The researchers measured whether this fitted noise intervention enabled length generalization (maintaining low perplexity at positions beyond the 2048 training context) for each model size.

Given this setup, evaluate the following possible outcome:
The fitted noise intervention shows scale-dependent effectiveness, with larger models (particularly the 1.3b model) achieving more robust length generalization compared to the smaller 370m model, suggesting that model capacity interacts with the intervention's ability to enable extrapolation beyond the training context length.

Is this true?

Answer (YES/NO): NO